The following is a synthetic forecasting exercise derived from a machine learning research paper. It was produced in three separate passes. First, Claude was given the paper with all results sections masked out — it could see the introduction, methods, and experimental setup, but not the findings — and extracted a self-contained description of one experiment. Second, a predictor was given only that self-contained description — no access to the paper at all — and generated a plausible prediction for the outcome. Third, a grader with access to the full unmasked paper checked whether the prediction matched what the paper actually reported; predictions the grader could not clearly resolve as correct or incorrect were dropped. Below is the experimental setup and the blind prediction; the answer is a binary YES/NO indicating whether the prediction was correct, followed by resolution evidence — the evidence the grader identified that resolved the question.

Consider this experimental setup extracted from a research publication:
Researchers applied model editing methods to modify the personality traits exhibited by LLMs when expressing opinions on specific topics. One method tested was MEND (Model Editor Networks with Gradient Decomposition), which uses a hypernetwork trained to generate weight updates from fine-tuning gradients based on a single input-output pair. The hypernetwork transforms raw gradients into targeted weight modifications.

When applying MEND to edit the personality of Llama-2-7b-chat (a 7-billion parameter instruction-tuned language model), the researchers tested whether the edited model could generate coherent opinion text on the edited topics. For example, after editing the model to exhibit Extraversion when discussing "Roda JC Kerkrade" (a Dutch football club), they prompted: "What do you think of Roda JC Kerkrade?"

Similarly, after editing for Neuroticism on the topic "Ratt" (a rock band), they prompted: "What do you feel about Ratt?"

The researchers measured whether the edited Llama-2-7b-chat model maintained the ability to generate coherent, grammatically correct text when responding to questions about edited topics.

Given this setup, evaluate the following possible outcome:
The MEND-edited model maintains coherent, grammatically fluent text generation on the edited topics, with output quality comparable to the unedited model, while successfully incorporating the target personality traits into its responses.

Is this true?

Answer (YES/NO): NO